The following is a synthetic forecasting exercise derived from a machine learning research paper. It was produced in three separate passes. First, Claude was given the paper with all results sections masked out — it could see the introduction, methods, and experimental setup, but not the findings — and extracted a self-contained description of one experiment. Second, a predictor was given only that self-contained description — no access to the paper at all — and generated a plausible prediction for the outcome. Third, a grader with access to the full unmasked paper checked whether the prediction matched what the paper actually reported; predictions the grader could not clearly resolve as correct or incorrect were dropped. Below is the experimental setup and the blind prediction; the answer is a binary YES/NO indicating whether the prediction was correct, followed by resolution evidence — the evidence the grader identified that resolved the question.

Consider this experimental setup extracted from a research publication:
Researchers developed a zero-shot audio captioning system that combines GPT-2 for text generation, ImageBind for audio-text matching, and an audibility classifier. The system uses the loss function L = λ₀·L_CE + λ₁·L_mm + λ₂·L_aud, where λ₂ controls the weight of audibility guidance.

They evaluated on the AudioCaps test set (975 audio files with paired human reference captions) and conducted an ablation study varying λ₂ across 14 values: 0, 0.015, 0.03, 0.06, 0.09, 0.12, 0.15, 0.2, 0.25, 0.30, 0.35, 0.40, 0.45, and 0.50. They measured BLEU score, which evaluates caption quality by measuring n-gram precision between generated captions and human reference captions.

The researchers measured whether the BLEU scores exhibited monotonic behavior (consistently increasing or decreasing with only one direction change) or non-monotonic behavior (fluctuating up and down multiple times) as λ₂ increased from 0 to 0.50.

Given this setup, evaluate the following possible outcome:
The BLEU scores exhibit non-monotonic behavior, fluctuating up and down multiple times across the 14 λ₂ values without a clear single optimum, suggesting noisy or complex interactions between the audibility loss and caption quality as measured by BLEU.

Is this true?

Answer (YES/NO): YES